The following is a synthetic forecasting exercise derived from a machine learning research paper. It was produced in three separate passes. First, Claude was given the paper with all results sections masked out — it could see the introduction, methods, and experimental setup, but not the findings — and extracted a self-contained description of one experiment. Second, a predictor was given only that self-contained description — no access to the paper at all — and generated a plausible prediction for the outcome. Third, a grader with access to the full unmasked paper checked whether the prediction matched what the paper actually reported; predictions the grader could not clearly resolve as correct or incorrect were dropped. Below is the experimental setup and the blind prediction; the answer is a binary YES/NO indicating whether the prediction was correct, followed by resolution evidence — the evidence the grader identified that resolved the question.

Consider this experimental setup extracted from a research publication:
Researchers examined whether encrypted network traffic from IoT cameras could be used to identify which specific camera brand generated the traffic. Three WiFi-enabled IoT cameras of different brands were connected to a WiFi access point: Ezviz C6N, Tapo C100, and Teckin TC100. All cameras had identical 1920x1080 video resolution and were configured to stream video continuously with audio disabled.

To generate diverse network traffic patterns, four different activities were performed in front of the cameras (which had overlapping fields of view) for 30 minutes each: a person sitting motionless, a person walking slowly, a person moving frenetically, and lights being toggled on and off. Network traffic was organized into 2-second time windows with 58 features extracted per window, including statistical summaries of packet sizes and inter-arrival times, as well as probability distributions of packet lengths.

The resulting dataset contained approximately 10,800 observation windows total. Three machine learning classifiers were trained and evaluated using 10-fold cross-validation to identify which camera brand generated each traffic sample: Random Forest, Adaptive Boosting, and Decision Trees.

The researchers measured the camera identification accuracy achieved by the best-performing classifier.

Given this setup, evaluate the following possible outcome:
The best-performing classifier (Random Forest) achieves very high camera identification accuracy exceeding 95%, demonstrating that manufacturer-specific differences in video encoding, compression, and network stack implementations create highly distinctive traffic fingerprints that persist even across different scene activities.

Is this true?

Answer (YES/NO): YES